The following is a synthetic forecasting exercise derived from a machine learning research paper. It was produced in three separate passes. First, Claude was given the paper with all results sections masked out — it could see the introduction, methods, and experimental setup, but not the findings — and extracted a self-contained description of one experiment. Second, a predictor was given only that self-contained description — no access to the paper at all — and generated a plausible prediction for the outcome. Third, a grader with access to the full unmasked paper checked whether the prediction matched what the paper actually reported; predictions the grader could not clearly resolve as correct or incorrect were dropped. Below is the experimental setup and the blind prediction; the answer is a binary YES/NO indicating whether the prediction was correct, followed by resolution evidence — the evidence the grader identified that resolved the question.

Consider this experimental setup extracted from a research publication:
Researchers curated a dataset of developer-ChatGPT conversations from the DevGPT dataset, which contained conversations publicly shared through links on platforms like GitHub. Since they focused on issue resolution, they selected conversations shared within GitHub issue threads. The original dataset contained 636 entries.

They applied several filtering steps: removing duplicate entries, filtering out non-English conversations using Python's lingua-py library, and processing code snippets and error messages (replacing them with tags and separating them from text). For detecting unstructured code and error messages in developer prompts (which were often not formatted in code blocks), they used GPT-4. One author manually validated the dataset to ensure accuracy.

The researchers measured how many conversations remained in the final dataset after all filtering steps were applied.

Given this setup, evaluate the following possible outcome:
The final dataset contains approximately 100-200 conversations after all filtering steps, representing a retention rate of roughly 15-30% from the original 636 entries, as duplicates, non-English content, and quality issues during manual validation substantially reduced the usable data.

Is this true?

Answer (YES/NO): NO